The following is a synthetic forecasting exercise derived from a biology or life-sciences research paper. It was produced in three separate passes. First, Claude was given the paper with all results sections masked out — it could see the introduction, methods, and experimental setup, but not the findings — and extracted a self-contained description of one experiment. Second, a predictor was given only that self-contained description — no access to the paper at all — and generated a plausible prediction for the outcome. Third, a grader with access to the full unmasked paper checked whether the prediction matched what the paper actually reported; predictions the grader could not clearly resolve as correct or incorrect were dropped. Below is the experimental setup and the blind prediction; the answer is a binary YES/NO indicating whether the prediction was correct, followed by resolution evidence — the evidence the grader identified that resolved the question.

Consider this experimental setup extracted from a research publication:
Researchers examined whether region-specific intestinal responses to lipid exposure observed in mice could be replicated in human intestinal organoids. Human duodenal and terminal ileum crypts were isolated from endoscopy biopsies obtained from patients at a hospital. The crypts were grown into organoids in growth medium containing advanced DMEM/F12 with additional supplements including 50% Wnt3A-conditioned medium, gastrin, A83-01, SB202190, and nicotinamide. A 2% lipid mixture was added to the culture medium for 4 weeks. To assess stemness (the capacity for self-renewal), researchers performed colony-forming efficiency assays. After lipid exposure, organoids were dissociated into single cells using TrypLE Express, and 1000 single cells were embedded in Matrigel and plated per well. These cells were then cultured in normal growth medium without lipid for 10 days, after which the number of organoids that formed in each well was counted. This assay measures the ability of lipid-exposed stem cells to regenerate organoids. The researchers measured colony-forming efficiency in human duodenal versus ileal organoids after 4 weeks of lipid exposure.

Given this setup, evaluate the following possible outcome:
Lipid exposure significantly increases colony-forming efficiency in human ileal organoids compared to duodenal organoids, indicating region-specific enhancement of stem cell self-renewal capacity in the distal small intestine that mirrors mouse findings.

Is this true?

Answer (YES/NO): NO